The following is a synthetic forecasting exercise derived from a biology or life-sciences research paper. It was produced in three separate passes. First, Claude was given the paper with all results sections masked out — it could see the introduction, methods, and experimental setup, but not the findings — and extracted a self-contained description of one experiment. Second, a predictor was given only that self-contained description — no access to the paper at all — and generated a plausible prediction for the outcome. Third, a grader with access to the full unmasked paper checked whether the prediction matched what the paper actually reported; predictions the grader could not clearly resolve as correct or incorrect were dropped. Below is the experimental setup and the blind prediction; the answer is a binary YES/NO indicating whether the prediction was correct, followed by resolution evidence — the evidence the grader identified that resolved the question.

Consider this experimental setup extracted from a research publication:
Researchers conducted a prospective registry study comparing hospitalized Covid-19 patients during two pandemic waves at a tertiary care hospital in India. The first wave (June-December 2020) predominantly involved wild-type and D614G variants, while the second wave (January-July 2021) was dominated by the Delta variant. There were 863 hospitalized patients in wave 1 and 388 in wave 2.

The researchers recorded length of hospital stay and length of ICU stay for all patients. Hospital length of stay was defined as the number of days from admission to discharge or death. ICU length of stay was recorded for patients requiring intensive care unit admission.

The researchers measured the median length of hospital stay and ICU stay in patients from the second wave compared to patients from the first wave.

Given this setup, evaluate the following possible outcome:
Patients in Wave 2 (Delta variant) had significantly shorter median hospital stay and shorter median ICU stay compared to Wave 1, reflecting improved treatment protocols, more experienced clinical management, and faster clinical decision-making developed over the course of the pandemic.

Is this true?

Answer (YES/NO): NO